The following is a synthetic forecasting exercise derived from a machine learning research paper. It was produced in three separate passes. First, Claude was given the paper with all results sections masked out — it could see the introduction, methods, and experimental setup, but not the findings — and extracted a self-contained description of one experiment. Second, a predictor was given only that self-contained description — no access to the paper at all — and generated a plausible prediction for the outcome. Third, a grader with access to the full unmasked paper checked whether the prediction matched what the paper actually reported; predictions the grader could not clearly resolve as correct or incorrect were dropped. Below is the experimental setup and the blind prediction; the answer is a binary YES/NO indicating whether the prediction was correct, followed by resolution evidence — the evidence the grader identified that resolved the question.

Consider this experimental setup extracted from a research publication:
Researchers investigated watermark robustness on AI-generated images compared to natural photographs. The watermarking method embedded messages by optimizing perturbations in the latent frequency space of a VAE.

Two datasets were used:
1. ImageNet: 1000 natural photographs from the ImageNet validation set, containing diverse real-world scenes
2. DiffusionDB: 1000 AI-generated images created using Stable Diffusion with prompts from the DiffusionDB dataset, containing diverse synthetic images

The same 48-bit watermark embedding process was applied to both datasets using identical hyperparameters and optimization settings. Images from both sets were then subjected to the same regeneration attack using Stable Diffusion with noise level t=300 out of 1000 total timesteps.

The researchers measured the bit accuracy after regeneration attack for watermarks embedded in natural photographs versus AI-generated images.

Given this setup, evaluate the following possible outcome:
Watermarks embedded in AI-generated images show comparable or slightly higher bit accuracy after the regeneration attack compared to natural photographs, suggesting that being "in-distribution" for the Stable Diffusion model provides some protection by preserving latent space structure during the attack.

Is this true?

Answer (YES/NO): NO